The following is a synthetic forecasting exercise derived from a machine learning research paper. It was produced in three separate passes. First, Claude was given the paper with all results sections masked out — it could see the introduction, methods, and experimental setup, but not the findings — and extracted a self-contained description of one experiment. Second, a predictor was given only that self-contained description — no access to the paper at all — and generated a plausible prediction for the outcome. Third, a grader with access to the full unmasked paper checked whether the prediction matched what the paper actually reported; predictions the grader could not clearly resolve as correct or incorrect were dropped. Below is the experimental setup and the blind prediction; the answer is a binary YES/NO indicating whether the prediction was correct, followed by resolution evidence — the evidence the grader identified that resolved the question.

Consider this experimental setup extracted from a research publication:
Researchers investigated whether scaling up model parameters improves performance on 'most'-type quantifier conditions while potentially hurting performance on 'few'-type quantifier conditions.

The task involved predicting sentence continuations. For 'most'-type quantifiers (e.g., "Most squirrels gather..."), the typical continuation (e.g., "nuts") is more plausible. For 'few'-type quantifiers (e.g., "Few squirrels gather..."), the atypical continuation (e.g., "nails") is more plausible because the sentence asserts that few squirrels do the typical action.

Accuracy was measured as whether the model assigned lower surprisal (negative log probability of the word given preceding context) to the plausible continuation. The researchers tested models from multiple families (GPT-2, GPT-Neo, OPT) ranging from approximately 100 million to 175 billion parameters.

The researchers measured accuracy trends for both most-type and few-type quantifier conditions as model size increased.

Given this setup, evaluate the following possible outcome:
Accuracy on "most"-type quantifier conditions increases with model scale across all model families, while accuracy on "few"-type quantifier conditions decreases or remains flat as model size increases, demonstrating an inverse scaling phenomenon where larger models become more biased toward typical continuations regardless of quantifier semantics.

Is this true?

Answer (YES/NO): YES